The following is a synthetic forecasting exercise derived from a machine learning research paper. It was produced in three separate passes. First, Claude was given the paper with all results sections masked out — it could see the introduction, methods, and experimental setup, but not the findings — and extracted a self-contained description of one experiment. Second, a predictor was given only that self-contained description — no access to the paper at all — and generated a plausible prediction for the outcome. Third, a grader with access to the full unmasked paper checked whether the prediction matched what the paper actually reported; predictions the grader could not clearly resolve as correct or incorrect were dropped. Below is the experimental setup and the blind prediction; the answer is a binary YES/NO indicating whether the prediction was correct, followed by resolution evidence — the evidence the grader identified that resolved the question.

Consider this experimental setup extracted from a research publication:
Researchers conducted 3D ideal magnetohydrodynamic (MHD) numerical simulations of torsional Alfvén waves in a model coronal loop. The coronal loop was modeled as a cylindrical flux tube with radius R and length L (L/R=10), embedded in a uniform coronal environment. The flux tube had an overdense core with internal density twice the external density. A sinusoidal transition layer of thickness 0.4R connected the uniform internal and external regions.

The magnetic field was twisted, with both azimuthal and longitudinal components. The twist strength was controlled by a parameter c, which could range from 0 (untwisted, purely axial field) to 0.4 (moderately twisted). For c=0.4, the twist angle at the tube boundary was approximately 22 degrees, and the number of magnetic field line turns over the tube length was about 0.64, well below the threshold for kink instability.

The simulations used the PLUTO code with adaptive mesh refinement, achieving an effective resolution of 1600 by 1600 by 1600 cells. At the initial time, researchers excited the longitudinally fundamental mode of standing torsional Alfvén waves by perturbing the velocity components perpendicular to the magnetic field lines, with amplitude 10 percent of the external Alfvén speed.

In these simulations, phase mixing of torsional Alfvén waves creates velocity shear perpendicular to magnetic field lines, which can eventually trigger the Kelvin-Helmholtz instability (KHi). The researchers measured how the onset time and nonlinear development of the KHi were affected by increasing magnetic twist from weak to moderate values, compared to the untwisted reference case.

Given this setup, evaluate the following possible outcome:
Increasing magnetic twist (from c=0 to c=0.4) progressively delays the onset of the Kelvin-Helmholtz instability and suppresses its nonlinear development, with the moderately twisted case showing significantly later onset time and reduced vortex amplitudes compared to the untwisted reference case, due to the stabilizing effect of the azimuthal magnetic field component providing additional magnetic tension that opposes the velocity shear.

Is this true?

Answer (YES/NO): YES